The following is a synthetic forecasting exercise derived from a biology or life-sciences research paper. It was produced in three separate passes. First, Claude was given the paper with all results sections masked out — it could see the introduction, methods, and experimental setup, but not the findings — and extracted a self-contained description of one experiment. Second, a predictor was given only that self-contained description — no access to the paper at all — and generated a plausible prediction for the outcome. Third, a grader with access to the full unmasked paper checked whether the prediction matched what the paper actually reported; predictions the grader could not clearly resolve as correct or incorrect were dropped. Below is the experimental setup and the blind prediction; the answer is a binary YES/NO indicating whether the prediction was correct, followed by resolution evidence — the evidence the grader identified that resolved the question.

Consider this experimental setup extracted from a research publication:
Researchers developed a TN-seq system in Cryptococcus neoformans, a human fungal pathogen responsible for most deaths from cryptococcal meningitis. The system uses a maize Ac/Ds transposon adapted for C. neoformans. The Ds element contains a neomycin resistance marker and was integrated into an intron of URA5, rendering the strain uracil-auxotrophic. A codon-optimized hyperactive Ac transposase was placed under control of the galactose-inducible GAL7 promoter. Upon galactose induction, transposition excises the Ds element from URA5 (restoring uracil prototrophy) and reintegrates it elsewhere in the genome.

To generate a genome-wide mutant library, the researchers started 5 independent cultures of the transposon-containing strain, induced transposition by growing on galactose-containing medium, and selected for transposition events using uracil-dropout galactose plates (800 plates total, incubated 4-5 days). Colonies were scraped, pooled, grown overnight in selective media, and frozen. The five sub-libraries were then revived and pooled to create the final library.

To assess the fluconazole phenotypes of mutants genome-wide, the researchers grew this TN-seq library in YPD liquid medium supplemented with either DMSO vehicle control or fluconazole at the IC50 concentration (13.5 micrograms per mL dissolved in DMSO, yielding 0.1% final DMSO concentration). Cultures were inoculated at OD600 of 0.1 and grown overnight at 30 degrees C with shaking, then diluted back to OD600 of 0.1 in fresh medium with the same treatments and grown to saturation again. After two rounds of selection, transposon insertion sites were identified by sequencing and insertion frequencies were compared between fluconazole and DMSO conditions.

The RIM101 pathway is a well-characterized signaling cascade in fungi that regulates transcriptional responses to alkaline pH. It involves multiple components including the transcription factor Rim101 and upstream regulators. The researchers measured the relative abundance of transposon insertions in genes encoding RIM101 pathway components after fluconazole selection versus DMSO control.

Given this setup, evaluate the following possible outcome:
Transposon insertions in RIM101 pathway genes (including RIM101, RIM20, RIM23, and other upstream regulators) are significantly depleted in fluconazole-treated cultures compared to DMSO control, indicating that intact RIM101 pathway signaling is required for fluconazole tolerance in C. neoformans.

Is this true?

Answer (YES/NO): YES